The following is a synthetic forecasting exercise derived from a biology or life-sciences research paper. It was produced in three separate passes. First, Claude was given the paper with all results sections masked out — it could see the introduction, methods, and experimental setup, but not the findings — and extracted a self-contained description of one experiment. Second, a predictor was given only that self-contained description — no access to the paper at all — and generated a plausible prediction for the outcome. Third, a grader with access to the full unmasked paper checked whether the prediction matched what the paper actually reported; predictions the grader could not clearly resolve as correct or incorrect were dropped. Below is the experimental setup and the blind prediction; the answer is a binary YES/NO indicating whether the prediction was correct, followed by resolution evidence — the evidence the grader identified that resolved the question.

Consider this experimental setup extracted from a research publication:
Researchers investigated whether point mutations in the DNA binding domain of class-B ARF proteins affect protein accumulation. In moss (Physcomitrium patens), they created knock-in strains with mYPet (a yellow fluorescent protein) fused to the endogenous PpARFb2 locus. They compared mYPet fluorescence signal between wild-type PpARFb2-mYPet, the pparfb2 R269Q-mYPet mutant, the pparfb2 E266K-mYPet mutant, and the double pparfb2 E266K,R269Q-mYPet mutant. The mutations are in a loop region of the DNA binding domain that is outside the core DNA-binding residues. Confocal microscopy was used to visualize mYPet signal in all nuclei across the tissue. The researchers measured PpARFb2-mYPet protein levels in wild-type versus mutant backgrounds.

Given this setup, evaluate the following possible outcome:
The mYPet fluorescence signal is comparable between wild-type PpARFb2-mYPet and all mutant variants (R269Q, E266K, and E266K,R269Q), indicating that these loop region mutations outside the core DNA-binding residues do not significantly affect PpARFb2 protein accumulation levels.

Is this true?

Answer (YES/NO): NO